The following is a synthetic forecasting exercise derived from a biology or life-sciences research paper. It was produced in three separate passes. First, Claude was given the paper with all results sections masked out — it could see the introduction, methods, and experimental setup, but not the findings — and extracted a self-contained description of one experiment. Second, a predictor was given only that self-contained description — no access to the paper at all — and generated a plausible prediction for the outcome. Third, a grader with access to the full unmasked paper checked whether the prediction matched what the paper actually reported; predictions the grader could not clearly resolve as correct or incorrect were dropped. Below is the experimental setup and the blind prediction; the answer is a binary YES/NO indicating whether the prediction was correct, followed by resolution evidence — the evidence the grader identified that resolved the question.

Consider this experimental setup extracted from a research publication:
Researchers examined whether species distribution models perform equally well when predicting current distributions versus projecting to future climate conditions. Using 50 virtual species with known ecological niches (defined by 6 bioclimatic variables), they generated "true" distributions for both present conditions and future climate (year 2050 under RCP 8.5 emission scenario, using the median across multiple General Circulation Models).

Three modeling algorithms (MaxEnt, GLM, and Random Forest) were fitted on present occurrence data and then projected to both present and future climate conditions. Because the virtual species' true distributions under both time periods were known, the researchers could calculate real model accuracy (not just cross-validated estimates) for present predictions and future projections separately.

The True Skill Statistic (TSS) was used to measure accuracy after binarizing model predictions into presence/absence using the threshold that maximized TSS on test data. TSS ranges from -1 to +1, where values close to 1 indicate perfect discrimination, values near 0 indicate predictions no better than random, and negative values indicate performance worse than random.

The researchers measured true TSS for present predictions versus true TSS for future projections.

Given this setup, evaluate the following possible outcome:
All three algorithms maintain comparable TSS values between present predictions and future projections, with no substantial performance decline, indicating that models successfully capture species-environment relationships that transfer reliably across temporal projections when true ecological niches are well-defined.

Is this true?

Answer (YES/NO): NO